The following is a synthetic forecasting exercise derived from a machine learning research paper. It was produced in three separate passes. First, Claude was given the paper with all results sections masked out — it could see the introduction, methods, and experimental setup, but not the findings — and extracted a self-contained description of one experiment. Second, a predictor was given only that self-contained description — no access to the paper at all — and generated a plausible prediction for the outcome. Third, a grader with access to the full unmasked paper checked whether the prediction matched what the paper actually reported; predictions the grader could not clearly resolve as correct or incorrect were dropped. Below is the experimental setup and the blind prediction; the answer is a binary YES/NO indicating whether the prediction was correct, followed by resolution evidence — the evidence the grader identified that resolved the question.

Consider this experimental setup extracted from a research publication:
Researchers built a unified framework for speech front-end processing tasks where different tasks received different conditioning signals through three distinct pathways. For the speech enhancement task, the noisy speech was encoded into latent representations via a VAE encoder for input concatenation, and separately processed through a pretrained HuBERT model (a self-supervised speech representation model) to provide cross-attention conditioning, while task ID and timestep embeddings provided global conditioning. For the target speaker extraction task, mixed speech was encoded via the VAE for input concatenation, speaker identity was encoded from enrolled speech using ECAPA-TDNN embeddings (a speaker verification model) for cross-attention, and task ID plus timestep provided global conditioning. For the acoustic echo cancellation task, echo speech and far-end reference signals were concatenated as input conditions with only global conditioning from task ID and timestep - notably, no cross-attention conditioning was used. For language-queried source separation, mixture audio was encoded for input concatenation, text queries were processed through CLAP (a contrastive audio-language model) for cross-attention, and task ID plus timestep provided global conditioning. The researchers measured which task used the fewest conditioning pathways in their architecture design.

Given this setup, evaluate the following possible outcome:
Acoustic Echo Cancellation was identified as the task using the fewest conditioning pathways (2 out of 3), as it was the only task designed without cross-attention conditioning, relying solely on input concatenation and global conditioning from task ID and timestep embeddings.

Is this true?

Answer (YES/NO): YES